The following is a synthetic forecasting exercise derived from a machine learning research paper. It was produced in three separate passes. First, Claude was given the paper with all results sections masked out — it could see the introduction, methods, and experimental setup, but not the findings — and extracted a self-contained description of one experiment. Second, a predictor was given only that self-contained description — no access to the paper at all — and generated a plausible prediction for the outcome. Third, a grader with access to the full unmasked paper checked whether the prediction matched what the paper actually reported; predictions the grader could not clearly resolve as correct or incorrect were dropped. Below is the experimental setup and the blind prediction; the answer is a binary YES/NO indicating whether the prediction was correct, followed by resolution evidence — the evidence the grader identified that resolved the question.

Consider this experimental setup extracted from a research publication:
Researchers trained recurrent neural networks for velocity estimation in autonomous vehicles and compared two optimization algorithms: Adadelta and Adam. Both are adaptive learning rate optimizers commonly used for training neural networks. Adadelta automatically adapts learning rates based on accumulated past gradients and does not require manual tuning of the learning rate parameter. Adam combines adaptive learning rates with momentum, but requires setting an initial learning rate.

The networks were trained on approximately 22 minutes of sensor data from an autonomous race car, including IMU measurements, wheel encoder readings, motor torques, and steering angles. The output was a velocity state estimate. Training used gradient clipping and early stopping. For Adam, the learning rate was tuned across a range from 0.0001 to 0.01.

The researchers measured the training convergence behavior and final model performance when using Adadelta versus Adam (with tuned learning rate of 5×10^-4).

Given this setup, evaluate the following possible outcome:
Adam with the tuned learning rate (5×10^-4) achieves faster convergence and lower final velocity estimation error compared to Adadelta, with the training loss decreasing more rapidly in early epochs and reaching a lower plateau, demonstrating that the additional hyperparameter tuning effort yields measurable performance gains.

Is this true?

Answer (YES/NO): NO